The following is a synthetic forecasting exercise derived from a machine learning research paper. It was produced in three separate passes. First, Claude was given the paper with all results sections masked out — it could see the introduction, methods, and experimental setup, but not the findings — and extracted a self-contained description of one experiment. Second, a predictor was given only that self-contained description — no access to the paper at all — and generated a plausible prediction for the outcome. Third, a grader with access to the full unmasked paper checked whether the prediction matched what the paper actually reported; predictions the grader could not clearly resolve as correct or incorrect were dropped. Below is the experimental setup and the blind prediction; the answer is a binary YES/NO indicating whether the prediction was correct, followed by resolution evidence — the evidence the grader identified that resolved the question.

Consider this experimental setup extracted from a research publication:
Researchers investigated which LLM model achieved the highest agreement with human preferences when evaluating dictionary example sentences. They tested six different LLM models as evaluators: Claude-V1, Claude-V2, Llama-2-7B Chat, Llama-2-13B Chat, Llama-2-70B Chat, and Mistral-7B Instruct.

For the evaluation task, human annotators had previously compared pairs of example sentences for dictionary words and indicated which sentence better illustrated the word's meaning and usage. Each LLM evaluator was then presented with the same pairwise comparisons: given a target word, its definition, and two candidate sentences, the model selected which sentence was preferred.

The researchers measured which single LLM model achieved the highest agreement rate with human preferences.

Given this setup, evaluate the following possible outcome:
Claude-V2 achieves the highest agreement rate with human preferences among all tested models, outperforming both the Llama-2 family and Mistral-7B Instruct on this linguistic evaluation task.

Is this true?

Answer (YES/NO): NO